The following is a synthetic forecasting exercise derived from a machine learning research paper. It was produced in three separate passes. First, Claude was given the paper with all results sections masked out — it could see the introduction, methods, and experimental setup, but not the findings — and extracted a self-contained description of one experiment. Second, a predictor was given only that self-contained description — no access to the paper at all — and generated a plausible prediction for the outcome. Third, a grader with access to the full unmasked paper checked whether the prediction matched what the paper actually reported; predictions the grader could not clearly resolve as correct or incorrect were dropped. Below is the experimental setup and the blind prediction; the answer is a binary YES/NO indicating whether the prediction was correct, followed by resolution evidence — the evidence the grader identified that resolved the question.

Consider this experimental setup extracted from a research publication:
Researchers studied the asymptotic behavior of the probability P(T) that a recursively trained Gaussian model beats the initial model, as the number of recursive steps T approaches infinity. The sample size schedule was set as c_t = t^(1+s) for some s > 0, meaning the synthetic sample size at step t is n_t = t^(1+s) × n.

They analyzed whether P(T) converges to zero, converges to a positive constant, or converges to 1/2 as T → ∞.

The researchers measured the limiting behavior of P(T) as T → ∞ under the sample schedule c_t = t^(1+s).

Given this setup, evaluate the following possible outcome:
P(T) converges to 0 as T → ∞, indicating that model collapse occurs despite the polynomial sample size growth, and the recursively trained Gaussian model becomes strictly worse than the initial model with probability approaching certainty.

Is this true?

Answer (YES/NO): NO